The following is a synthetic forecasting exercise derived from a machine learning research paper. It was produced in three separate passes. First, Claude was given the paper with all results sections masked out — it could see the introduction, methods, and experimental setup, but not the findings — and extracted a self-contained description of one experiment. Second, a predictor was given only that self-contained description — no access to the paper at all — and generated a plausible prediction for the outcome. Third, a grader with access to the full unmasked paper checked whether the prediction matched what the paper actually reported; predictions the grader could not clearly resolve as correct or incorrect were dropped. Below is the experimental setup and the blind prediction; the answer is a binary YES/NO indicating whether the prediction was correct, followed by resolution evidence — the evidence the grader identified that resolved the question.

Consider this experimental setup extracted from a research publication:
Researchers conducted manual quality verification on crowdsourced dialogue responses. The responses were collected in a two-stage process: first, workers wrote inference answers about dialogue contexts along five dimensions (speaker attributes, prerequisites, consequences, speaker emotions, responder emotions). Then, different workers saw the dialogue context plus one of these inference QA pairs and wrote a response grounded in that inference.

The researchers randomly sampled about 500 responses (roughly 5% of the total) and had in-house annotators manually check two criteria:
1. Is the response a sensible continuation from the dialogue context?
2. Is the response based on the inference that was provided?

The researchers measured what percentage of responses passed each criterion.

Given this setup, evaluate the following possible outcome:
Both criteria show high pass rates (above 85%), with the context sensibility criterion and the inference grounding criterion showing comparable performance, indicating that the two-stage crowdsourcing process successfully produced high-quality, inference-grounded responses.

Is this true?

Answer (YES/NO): YES